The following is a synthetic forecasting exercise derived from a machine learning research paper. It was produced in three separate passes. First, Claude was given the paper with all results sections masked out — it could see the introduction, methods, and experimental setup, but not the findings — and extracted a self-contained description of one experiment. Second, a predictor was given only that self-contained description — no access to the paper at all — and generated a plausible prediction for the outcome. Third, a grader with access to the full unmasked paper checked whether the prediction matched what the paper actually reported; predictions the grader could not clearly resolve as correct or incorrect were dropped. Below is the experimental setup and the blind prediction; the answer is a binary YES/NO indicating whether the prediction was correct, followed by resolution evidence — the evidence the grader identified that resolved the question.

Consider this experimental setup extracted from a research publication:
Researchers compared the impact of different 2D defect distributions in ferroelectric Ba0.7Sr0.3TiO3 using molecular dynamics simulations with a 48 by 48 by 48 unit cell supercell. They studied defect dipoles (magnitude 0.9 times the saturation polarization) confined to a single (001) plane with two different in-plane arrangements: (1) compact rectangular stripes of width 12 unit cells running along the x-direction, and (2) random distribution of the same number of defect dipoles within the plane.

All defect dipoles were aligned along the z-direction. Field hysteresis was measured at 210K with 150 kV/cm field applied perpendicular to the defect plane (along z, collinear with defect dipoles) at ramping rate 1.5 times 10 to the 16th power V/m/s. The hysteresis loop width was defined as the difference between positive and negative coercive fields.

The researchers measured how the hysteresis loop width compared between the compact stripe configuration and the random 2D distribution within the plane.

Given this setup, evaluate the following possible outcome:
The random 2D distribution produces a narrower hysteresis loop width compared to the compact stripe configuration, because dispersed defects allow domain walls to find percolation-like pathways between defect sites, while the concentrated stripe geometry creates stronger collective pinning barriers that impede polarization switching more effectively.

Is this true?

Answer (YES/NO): NO